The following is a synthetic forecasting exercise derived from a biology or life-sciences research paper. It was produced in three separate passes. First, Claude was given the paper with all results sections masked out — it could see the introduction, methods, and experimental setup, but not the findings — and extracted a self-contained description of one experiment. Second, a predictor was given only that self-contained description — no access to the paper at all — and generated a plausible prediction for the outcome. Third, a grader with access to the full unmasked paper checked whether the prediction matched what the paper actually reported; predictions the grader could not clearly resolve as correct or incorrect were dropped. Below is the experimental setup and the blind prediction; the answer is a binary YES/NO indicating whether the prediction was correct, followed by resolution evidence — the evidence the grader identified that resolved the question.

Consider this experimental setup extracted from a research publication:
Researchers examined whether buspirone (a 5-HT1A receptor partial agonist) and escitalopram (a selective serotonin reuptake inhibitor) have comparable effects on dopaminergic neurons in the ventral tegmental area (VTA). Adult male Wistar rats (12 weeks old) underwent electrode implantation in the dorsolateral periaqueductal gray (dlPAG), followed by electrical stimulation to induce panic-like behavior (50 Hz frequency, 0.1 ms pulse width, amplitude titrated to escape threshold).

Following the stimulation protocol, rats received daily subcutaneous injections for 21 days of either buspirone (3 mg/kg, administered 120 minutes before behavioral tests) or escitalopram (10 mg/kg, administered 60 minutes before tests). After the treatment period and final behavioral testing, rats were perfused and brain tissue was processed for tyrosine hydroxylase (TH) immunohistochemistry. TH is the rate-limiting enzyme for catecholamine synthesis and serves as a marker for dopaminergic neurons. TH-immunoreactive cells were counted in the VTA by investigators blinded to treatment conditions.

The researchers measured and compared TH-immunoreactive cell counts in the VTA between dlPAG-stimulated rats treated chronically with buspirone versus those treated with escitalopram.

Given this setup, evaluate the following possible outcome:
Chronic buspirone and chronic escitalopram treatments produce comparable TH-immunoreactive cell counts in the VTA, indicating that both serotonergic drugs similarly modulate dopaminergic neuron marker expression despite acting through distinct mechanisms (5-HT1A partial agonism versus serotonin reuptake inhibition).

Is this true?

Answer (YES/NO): YES